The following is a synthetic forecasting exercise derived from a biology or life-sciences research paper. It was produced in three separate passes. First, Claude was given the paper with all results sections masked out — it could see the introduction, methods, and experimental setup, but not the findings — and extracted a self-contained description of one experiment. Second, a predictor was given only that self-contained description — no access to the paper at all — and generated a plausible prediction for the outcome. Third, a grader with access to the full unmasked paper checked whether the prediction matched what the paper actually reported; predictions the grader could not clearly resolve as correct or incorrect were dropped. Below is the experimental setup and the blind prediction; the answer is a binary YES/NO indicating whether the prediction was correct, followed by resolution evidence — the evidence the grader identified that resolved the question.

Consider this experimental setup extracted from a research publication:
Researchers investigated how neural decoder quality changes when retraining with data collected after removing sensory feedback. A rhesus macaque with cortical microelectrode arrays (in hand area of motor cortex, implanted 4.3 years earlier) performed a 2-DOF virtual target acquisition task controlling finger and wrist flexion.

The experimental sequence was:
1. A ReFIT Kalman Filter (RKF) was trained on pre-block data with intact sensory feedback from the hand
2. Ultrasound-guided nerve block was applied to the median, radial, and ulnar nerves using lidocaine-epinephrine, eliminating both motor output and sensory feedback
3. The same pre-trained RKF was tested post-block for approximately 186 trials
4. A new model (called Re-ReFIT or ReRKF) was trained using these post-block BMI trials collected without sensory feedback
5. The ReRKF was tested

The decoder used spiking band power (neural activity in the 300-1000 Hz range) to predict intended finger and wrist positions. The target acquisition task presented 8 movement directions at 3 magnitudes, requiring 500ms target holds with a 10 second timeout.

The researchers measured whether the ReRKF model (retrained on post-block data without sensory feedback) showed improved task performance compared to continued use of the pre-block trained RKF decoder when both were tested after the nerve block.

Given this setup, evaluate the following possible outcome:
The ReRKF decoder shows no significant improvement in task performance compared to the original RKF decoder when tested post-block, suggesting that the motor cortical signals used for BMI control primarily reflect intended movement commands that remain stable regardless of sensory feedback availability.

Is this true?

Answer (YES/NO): NO